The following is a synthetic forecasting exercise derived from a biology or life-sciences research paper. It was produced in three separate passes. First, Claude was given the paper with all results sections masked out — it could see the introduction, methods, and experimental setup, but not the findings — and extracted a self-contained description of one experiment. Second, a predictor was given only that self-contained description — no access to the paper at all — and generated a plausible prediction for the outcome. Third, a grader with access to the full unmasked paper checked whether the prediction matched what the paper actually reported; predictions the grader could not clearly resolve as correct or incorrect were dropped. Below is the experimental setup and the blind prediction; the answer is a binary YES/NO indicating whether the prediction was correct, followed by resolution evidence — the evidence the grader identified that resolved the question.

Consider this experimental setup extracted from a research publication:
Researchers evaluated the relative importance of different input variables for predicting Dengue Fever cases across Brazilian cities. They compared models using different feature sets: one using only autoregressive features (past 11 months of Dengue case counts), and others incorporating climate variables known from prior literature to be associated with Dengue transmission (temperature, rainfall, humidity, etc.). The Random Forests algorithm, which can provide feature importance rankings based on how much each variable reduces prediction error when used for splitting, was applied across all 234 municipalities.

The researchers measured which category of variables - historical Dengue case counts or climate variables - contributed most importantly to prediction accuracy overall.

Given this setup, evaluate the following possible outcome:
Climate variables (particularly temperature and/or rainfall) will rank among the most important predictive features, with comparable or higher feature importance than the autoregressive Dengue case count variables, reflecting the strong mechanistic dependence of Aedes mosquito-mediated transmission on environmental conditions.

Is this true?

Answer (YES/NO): NO